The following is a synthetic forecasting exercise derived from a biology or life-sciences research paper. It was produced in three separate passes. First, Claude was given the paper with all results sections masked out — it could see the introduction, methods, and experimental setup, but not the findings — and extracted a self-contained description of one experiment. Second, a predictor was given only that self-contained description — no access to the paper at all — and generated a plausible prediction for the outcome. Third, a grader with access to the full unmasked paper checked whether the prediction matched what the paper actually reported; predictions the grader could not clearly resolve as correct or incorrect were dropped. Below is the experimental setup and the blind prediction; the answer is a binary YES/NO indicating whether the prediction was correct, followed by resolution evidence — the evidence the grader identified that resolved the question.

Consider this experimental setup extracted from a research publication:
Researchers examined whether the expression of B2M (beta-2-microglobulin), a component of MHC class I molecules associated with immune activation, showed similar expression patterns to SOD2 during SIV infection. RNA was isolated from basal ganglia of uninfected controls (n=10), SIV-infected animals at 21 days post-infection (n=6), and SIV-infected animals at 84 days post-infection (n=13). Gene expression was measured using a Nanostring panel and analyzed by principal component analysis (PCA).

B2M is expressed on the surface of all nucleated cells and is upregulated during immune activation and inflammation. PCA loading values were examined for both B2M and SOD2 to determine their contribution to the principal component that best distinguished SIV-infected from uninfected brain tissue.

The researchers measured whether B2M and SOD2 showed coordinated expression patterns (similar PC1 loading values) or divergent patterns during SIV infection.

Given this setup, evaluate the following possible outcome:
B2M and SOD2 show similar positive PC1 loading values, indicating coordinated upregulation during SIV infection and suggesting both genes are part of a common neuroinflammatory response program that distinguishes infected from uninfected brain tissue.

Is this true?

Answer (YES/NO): YES